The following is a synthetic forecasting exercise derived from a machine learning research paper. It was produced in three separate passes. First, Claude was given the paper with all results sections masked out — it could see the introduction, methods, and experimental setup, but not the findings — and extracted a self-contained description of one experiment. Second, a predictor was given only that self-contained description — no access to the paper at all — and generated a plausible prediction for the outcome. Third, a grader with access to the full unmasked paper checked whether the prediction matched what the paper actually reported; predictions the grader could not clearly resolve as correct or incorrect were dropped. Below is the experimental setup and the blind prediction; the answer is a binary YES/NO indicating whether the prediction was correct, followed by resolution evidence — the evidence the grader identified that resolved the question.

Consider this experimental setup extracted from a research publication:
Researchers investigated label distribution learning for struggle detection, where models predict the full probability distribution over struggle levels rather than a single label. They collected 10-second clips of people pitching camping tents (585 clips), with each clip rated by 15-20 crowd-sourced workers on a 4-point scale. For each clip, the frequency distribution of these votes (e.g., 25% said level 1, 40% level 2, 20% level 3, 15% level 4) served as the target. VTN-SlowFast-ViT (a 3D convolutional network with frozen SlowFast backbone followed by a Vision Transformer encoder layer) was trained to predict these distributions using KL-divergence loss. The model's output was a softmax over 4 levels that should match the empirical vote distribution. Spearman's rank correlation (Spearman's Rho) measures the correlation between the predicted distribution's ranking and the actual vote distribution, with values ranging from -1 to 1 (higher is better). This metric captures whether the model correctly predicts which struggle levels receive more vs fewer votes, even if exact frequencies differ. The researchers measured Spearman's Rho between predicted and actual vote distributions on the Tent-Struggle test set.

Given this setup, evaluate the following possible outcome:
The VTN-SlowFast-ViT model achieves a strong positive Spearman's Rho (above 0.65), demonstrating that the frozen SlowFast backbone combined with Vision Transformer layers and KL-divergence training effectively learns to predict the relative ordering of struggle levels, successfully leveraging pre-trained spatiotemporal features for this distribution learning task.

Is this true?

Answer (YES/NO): NO